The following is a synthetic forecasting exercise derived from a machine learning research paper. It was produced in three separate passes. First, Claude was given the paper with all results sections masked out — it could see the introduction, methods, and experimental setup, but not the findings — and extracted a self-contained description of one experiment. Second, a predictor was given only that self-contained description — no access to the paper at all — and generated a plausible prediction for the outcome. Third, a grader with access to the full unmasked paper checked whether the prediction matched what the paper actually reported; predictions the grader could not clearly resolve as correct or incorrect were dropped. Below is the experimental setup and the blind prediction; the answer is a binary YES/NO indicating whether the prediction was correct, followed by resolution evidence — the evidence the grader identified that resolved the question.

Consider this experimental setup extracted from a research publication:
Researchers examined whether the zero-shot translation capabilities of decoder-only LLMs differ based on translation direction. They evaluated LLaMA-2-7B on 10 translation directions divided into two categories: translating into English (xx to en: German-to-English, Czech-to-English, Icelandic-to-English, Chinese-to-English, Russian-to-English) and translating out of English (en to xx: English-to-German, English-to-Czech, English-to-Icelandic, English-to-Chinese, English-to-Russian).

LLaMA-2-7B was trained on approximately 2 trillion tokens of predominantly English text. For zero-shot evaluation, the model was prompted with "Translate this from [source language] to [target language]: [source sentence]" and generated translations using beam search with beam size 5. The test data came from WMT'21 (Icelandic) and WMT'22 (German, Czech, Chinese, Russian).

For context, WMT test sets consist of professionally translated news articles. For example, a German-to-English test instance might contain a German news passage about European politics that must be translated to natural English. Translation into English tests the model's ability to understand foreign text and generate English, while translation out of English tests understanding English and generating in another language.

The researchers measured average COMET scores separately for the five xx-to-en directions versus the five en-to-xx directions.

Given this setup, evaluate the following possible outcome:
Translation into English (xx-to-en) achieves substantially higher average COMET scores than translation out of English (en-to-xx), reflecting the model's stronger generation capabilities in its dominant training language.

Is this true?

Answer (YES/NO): YES